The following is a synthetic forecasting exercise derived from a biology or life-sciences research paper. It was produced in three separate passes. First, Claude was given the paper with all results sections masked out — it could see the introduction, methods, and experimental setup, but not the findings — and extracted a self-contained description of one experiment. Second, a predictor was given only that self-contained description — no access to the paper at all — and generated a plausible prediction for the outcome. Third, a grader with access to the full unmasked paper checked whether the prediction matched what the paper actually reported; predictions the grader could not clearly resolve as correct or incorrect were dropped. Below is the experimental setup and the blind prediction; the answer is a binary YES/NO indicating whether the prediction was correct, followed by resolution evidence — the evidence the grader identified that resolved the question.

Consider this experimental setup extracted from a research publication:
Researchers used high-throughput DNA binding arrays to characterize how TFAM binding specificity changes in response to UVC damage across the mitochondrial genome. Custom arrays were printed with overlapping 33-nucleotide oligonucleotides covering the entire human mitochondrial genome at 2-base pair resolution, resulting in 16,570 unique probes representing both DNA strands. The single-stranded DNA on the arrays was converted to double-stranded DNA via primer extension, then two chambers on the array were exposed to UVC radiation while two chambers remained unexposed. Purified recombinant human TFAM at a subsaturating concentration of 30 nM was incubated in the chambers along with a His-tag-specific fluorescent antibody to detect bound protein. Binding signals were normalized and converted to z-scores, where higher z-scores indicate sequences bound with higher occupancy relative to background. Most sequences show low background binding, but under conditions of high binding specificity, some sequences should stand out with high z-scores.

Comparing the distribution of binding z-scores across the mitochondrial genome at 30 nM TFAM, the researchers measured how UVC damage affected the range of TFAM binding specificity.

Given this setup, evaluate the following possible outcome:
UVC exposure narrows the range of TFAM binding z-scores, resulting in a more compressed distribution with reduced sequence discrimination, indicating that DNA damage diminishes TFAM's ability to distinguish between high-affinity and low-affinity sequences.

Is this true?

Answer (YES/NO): YES